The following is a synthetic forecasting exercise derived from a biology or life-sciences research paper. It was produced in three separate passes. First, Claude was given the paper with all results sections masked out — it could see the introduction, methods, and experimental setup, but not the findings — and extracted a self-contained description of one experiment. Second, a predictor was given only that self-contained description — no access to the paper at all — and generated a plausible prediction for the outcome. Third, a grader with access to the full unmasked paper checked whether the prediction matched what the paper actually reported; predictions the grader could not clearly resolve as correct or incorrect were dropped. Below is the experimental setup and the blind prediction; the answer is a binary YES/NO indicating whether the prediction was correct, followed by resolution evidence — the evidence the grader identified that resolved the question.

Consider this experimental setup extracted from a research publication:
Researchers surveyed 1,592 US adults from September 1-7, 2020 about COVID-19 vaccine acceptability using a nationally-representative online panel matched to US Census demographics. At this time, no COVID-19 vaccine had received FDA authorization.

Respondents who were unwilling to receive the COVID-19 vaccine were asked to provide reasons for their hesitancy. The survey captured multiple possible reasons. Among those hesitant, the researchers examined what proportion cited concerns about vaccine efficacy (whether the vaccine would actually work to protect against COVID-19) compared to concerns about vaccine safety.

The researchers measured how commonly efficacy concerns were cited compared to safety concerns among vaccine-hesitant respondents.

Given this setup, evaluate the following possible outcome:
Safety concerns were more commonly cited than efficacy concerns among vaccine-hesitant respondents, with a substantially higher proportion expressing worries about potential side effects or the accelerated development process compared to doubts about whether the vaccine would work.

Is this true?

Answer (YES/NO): YES